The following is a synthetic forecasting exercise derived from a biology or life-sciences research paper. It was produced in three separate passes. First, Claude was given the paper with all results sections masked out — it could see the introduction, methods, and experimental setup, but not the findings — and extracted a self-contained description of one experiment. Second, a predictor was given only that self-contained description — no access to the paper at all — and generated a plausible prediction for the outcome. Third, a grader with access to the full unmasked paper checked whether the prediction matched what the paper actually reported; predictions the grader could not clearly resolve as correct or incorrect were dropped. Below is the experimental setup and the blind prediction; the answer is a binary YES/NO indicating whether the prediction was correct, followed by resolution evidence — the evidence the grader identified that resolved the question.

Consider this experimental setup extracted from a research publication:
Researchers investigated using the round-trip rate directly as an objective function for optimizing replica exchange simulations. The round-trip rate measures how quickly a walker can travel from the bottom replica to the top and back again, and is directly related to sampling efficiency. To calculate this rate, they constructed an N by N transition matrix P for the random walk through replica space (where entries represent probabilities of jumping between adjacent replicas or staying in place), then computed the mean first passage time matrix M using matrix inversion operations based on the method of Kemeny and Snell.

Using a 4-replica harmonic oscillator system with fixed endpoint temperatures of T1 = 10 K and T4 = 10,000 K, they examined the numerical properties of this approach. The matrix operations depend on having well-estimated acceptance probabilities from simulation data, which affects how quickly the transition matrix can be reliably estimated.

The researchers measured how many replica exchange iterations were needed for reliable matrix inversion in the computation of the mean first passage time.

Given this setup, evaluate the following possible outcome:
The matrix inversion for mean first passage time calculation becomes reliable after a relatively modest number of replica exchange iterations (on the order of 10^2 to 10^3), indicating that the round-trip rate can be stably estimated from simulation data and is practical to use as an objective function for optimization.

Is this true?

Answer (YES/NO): NO